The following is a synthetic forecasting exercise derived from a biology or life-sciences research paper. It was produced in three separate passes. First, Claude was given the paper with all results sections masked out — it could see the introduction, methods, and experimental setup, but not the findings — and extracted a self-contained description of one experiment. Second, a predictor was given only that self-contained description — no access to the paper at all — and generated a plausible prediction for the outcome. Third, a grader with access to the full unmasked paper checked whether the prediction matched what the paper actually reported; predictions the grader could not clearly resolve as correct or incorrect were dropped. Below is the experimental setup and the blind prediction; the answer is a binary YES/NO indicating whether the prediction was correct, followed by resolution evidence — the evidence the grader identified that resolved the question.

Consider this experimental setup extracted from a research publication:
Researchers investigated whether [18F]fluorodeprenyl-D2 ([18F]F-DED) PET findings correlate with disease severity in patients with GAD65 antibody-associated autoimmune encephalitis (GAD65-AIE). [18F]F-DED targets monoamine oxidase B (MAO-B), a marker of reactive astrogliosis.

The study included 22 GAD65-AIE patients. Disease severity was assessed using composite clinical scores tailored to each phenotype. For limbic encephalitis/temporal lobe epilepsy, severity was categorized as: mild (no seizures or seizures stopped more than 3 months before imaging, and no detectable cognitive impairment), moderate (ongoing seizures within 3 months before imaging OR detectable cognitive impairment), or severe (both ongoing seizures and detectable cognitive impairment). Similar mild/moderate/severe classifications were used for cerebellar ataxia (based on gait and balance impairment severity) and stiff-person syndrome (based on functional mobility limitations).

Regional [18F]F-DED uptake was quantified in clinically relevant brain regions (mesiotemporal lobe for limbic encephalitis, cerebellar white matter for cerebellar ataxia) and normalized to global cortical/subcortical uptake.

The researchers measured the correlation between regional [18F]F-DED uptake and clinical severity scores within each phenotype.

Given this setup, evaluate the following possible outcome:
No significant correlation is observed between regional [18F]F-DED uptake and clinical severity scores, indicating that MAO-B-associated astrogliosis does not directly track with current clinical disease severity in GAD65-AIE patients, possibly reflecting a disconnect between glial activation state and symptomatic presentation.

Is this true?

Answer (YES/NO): NO